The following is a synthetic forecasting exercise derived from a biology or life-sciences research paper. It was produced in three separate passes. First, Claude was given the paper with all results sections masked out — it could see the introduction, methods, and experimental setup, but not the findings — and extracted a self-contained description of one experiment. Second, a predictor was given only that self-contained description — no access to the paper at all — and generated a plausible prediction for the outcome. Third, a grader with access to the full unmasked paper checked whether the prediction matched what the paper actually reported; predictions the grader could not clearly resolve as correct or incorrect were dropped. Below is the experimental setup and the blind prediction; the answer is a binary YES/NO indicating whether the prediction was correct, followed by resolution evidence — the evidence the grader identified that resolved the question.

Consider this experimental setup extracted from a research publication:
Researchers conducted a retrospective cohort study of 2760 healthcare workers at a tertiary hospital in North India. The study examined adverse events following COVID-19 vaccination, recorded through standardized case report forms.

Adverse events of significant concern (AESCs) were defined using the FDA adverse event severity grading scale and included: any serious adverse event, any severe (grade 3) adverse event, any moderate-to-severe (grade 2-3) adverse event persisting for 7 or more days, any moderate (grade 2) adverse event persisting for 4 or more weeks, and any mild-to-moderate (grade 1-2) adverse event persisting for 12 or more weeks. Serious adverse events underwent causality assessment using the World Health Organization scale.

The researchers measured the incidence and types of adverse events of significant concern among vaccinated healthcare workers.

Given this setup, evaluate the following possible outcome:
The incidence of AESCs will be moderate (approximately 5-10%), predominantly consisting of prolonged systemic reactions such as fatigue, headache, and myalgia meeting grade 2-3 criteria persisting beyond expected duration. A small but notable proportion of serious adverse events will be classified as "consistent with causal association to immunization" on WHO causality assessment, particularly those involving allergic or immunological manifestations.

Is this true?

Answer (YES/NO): NO